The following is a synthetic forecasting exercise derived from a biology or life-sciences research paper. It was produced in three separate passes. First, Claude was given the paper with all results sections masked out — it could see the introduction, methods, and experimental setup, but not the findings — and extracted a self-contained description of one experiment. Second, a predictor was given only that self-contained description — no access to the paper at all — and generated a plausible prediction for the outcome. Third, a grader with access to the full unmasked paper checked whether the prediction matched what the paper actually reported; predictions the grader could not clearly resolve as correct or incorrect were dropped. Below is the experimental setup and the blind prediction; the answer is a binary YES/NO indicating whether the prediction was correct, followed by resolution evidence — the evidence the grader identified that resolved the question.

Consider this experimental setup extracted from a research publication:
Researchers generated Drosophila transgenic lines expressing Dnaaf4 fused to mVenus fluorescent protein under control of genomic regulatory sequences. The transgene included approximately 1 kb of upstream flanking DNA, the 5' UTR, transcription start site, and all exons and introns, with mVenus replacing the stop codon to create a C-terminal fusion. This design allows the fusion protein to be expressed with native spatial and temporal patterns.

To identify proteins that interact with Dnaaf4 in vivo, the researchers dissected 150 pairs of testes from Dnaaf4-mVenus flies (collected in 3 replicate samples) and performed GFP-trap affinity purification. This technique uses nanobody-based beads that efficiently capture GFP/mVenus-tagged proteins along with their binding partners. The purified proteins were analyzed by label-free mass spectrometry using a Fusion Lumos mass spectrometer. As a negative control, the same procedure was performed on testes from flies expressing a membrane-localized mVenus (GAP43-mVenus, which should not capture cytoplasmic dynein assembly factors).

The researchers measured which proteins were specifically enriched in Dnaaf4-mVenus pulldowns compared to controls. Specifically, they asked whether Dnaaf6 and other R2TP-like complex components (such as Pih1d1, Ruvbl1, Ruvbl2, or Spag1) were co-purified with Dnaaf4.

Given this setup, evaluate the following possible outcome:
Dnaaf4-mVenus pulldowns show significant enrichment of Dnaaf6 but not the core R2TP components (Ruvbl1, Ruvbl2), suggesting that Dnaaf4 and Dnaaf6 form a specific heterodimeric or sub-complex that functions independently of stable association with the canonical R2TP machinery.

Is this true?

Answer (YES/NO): NO